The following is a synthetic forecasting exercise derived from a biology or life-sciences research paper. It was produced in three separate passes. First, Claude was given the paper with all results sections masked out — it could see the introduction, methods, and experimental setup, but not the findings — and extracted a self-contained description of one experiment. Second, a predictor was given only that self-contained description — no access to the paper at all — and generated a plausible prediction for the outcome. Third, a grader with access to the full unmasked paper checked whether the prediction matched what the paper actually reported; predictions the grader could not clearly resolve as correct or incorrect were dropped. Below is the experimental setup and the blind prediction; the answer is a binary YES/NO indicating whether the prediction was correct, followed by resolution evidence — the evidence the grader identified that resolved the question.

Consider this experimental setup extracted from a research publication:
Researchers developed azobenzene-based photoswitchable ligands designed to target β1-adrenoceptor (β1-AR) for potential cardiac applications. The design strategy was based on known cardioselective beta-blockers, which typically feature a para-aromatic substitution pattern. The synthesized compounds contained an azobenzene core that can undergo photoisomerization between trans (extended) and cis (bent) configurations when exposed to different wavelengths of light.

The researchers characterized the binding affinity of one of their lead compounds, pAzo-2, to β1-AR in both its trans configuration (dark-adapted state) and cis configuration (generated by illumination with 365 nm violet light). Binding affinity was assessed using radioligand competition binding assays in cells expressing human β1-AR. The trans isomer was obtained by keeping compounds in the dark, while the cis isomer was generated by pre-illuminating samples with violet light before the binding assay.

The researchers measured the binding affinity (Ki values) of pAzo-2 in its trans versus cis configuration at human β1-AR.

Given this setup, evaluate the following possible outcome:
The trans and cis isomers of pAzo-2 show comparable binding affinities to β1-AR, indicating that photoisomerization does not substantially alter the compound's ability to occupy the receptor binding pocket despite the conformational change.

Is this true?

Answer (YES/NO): NO